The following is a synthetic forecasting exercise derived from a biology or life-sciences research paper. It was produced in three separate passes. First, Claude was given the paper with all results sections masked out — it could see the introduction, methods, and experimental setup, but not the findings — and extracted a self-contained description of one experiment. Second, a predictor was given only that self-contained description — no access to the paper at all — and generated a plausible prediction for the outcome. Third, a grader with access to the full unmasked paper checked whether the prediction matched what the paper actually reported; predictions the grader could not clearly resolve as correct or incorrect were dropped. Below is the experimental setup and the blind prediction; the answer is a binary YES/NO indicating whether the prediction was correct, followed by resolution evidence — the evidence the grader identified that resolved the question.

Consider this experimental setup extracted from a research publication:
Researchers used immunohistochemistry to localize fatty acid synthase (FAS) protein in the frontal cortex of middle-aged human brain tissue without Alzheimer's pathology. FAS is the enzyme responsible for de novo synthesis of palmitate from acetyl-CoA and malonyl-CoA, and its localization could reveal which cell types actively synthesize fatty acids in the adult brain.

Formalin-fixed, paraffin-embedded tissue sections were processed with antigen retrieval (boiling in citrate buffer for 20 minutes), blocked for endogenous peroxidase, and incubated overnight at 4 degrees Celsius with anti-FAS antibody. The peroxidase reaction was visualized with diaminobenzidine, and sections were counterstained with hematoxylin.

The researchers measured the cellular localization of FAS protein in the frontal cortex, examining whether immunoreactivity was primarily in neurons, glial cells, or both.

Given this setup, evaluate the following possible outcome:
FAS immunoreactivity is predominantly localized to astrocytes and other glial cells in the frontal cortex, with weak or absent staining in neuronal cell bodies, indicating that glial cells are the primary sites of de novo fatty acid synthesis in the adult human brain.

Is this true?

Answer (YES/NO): NO